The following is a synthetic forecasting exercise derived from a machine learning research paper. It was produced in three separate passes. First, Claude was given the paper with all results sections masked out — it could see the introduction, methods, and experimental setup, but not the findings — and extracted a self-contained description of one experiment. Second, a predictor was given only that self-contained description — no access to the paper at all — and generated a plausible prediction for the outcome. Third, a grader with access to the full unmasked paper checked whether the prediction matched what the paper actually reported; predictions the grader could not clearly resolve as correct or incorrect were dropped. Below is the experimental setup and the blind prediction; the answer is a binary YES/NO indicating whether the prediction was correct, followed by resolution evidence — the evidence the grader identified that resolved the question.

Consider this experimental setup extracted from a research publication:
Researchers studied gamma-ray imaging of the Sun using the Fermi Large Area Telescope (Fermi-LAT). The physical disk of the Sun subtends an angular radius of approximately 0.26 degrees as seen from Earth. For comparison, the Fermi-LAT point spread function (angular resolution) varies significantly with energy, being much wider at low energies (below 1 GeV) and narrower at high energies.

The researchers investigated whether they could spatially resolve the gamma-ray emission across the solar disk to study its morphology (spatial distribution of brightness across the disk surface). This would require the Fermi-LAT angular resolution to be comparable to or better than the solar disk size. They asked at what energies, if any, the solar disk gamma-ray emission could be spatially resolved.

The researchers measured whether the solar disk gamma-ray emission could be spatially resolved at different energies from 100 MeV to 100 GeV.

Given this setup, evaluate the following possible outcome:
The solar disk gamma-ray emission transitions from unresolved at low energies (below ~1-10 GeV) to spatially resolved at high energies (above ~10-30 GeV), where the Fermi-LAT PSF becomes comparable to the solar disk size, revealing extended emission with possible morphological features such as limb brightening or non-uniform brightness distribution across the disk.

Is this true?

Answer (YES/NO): YES